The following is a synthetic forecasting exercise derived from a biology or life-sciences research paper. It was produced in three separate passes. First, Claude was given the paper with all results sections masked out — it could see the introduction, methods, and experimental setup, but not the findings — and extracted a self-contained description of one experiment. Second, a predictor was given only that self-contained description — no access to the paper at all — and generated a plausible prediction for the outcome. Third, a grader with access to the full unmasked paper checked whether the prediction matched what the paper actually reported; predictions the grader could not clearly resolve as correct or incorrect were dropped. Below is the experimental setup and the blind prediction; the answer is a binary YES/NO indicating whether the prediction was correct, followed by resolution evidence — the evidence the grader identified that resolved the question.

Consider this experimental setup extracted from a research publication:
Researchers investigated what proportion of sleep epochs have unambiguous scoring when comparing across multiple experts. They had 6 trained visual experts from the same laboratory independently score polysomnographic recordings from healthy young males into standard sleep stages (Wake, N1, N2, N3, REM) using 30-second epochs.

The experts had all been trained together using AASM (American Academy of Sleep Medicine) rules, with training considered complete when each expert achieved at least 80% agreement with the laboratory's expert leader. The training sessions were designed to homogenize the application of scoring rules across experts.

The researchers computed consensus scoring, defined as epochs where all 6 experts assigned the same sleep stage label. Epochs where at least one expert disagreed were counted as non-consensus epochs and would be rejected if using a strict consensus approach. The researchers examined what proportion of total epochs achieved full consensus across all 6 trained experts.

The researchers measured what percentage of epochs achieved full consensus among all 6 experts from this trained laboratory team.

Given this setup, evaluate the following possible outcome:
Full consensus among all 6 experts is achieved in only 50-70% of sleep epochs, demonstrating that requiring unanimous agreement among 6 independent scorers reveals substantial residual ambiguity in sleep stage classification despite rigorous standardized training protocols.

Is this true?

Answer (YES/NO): YES